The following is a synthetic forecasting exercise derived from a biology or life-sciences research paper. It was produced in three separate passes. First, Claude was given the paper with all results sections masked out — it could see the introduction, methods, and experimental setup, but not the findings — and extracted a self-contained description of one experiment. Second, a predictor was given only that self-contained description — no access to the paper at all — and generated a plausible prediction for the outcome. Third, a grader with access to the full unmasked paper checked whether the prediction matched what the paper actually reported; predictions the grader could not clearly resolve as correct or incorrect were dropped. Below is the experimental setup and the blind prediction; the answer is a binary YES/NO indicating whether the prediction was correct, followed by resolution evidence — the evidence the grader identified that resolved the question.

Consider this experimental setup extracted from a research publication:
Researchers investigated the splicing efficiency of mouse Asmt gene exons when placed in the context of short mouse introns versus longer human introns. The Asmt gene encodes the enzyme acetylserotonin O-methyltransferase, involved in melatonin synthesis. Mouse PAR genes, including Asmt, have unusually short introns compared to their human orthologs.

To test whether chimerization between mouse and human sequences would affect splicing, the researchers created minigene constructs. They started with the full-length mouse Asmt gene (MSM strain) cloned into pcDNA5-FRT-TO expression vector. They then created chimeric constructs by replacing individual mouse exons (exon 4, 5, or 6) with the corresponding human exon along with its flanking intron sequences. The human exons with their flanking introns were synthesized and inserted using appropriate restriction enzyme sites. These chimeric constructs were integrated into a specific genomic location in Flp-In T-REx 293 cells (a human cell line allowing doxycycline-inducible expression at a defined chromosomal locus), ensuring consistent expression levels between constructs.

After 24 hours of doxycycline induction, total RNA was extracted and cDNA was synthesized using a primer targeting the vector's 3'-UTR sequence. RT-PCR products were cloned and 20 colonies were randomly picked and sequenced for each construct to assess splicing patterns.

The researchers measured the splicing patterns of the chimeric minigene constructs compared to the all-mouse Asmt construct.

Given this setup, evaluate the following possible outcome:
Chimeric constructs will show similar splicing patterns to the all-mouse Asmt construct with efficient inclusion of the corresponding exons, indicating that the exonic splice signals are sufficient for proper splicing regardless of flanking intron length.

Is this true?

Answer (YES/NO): NO